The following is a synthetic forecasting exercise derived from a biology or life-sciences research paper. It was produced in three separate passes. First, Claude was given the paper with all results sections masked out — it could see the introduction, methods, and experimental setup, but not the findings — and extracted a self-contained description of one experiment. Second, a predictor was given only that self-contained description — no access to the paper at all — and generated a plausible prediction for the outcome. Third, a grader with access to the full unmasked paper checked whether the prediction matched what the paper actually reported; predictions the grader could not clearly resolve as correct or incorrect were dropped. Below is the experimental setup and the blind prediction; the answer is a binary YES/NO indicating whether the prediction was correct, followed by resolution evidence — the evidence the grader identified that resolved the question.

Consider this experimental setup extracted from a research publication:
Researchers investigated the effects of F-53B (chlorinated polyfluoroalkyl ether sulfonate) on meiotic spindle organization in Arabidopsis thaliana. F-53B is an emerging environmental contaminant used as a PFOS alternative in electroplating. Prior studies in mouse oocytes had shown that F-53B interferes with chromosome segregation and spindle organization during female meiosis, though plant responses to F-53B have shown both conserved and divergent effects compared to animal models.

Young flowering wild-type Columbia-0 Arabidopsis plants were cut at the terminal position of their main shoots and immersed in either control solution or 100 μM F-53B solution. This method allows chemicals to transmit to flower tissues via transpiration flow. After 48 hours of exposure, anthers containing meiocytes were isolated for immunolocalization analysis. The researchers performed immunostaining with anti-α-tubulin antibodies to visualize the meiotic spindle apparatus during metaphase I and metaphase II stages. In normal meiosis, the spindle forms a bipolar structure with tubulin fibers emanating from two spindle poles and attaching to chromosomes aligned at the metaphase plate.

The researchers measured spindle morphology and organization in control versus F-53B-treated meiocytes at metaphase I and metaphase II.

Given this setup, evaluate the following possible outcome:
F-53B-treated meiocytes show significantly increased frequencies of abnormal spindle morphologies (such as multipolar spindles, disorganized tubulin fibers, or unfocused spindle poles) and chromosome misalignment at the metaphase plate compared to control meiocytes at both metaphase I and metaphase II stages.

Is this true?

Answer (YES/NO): YES